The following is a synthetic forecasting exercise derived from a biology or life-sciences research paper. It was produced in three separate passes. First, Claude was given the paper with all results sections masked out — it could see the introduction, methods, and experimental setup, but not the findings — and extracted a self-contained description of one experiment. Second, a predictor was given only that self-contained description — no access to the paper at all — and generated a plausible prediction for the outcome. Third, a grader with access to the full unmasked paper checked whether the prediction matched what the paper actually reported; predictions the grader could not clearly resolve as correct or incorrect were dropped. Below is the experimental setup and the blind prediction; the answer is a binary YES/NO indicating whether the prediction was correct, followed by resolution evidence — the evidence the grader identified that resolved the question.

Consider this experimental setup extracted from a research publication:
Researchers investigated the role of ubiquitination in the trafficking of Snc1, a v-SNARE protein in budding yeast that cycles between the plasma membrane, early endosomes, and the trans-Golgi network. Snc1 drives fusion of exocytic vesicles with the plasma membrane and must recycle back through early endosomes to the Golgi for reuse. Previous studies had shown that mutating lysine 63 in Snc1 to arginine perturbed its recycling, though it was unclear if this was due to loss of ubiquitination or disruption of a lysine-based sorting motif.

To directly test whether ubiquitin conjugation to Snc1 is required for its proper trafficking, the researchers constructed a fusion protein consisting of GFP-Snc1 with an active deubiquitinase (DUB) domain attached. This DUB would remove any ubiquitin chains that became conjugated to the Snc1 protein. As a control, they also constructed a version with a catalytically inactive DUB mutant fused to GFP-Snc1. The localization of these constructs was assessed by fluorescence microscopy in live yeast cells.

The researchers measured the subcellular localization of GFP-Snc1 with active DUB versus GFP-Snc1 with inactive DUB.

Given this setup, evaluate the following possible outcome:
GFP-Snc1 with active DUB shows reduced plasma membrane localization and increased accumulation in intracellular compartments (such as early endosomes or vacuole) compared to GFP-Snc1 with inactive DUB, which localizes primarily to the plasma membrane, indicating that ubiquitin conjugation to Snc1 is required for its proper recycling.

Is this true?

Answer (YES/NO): YES